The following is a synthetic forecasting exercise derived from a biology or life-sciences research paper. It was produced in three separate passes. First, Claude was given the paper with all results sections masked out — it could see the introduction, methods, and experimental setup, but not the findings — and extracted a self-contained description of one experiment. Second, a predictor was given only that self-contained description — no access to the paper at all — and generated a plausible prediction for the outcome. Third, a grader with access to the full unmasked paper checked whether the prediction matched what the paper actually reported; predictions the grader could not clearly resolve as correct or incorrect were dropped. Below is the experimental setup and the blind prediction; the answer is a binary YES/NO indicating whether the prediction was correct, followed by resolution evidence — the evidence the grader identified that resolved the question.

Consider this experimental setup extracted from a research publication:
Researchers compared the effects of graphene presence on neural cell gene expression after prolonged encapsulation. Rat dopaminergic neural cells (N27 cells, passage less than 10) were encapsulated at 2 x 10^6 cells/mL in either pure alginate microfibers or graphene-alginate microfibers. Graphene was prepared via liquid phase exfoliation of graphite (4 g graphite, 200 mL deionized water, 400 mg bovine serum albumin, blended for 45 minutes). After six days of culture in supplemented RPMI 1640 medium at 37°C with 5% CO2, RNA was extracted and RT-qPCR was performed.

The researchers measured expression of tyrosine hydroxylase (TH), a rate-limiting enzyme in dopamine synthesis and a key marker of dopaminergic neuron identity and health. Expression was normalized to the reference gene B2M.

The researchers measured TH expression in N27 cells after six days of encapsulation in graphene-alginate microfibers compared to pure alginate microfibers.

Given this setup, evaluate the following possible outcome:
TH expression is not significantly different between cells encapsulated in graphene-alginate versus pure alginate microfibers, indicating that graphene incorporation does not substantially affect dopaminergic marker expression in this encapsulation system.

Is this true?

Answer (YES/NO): YES